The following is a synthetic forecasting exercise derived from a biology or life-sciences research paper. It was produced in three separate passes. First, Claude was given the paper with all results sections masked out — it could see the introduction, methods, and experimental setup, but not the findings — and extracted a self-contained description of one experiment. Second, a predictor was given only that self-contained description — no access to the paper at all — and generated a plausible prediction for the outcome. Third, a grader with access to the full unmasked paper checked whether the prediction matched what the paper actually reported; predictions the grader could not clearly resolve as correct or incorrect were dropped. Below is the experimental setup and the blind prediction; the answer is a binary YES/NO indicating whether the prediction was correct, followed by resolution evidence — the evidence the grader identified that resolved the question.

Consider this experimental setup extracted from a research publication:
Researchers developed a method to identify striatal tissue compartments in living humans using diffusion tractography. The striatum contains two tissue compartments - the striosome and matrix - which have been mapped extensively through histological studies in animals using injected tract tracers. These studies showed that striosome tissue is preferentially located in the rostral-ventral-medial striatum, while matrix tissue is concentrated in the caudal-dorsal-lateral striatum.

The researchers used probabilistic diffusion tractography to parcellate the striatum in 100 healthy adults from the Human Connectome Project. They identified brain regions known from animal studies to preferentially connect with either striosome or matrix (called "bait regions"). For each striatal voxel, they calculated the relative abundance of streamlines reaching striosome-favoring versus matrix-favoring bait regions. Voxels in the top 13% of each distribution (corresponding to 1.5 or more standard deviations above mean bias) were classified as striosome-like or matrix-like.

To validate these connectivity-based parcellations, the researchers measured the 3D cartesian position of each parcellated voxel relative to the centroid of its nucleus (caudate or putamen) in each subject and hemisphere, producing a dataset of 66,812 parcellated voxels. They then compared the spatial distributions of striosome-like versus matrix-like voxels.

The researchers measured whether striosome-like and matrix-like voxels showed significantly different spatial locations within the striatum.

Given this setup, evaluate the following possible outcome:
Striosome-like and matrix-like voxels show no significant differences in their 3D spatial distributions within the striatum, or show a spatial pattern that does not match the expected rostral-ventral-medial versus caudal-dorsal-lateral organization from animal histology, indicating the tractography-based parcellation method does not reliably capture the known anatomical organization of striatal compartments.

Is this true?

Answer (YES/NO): NO